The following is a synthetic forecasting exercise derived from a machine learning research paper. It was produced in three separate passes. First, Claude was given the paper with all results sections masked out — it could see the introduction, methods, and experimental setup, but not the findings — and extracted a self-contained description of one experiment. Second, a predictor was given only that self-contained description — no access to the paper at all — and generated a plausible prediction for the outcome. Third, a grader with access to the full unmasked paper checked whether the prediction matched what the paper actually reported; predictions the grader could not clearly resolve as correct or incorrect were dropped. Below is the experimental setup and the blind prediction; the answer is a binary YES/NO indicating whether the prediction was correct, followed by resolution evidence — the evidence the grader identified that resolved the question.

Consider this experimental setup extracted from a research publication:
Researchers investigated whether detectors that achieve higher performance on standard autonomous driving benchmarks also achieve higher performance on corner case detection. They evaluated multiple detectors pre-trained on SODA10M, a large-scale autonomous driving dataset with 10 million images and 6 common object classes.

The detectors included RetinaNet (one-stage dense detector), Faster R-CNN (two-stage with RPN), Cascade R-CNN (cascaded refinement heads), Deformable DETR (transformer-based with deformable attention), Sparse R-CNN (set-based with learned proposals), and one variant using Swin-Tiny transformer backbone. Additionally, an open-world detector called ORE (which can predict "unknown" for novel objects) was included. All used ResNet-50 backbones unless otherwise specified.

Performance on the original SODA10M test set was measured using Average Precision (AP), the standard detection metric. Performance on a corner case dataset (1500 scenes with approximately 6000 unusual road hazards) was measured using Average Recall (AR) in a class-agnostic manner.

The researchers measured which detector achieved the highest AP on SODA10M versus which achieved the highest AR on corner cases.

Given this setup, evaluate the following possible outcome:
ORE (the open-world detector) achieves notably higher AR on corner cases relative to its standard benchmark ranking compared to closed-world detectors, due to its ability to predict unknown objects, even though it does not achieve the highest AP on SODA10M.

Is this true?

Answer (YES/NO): NO